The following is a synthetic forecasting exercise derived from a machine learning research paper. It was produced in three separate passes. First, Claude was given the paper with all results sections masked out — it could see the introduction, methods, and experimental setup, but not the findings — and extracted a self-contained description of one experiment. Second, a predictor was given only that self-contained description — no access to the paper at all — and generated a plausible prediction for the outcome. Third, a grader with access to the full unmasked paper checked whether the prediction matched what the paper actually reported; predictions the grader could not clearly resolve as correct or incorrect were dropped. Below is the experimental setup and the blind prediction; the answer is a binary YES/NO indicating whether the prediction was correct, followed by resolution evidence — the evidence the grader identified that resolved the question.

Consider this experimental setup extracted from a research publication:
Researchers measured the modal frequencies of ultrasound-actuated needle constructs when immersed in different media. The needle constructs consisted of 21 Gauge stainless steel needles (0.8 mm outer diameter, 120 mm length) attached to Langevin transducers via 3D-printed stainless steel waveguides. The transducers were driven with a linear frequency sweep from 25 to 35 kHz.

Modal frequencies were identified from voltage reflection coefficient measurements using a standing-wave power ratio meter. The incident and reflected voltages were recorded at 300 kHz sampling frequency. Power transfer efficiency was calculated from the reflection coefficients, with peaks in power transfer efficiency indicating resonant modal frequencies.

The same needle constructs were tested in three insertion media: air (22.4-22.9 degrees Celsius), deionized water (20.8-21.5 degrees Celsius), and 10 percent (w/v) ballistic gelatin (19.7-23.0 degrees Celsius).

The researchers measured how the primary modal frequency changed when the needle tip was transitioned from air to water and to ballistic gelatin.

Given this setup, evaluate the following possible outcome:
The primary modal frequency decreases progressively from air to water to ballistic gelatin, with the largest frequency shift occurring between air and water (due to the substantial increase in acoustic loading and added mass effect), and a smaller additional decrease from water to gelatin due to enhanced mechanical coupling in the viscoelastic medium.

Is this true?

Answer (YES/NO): NO